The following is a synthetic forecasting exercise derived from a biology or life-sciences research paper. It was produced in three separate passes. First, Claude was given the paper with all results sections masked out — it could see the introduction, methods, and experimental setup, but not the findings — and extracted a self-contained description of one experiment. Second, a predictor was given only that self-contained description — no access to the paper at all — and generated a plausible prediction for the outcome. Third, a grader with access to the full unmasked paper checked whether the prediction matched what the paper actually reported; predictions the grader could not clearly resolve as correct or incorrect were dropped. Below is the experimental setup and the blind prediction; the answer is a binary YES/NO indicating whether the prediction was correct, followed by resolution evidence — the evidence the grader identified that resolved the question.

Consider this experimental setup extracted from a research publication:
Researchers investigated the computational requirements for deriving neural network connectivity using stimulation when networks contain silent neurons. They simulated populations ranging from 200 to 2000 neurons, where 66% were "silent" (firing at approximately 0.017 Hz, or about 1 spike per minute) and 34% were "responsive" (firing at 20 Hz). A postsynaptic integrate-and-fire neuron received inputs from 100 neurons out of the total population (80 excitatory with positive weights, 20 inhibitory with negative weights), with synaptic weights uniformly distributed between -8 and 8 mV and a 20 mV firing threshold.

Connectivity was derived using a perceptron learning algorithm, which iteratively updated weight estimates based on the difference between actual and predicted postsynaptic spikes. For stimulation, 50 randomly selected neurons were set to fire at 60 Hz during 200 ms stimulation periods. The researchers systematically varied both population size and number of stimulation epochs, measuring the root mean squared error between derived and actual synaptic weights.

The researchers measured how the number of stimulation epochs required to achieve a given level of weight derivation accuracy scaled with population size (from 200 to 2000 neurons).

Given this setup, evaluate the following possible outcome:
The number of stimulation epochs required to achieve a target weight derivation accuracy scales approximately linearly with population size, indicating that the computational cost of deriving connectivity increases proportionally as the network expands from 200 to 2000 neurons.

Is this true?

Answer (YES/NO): YES